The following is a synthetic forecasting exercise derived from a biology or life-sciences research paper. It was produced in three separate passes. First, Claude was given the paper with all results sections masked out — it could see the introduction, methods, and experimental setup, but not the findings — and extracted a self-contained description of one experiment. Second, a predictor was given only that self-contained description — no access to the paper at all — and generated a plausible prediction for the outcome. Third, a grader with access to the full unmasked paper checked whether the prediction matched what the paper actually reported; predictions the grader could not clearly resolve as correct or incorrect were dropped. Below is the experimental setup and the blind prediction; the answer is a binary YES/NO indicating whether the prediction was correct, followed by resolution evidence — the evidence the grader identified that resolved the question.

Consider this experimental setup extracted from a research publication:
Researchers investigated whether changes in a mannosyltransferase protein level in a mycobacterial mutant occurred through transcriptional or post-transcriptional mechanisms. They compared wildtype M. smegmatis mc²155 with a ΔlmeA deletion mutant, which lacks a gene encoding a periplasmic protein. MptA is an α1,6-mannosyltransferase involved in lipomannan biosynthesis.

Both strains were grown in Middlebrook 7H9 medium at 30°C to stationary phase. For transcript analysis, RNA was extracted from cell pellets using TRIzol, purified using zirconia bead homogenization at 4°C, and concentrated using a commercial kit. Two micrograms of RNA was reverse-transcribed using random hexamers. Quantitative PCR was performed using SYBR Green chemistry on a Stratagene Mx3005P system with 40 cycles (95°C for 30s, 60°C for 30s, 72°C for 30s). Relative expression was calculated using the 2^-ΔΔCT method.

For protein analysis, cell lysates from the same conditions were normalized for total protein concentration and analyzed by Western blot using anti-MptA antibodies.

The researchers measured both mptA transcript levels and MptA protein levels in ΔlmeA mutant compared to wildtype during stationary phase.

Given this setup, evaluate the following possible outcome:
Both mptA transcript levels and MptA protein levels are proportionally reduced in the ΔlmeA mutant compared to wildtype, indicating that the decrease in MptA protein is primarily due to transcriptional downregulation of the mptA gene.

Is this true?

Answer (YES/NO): NO